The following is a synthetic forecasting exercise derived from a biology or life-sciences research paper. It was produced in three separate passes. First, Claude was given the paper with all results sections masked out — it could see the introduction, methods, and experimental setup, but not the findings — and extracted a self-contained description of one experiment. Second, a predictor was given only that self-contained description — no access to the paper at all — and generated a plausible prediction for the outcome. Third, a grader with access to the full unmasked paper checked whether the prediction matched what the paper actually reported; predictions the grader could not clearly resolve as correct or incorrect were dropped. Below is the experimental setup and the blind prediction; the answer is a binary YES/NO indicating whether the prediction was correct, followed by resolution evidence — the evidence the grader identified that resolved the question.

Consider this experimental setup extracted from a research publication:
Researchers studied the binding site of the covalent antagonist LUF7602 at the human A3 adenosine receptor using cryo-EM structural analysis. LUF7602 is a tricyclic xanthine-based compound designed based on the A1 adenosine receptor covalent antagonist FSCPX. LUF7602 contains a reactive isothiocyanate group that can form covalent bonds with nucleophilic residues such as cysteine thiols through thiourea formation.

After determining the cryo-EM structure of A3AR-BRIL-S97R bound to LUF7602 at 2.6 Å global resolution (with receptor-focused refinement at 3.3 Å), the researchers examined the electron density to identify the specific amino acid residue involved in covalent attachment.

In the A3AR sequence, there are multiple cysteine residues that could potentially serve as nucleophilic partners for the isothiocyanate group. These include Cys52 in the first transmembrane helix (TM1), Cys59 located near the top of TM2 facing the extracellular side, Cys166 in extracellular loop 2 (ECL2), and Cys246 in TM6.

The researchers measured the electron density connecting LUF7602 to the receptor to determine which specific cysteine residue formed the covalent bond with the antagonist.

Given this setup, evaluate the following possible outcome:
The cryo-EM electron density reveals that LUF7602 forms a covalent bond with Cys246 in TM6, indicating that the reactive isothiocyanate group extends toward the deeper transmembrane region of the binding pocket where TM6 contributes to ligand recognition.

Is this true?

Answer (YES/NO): NO